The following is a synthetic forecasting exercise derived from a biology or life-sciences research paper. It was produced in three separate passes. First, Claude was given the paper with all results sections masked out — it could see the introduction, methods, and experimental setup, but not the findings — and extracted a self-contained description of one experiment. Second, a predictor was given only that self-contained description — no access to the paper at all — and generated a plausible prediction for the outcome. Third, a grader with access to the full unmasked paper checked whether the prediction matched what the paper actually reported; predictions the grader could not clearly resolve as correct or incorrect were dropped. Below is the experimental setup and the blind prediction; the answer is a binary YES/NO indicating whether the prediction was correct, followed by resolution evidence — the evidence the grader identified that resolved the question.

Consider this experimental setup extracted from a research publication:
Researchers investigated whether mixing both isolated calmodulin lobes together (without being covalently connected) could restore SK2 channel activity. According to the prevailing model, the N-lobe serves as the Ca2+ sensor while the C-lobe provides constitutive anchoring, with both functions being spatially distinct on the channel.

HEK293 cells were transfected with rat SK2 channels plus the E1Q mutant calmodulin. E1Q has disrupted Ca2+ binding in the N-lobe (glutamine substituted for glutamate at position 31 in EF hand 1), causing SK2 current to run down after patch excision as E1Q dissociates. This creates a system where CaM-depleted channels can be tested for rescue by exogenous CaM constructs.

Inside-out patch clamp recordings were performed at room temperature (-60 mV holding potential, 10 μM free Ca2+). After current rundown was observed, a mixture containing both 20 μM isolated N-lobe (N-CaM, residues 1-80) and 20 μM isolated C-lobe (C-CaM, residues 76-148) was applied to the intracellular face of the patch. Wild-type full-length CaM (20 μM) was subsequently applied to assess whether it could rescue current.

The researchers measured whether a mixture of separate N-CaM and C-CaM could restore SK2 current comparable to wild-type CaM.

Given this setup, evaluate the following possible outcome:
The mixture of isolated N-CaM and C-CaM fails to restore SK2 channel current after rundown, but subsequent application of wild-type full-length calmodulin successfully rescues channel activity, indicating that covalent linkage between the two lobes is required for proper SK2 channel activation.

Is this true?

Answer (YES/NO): YES